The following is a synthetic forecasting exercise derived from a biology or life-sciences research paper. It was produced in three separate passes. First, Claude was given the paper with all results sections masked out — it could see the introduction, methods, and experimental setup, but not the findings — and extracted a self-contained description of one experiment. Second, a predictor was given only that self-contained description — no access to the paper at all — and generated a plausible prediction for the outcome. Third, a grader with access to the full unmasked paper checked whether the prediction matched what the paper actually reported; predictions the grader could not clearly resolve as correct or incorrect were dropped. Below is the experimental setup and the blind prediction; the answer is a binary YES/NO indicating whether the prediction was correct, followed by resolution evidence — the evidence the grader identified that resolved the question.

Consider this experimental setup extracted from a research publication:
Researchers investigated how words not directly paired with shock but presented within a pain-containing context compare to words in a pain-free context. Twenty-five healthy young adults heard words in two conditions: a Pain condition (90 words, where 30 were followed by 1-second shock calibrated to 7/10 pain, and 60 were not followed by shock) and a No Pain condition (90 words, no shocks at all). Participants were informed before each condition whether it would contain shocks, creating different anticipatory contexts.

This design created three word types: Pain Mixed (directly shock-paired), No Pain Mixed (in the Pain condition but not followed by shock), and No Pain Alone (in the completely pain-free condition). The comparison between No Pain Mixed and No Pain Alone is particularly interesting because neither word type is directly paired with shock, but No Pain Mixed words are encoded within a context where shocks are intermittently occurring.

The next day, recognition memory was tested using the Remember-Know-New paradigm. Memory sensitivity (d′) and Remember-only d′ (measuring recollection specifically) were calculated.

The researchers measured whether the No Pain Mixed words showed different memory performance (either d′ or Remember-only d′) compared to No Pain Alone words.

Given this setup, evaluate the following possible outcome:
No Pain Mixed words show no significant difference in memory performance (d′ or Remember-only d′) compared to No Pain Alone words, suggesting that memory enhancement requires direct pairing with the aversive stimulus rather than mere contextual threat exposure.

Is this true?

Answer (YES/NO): YES